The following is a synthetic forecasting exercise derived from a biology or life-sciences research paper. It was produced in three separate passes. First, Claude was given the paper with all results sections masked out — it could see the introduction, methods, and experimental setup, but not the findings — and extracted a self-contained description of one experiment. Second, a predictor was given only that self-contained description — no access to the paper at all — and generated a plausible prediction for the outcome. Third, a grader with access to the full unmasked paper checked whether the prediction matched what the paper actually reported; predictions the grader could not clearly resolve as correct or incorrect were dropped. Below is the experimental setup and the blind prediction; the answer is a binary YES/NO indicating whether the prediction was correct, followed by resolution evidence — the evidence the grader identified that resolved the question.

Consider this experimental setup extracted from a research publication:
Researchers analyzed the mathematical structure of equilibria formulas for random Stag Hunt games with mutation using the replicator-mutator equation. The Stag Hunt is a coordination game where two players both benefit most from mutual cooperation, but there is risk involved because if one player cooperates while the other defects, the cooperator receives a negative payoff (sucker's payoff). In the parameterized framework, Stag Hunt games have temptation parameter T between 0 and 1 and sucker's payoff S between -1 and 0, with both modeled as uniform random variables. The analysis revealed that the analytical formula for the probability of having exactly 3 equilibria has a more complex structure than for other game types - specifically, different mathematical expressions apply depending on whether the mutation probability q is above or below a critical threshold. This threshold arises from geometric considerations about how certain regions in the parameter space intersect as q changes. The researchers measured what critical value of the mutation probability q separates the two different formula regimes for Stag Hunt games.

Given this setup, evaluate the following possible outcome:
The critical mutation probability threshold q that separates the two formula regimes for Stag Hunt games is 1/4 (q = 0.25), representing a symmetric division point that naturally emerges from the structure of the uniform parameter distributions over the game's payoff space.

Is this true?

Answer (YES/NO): NO